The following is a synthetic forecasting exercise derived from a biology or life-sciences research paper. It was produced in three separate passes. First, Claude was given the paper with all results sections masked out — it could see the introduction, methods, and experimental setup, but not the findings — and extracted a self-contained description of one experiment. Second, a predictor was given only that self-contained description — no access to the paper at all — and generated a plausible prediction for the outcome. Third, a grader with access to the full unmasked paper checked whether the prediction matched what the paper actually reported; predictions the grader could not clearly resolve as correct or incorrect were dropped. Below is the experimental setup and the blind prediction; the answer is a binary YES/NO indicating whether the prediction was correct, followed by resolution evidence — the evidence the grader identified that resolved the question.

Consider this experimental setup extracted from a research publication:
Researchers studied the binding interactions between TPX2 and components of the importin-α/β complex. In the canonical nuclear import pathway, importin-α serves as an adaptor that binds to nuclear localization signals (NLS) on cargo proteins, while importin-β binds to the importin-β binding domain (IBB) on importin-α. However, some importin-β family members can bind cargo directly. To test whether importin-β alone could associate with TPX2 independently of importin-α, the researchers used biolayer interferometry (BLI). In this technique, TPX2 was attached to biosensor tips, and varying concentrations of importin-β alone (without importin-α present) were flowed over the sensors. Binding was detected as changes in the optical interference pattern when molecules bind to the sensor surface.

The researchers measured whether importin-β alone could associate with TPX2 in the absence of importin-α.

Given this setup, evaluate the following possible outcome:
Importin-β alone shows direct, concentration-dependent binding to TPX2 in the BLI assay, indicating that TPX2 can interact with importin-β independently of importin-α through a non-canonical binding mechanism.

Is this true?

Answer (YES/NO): YES